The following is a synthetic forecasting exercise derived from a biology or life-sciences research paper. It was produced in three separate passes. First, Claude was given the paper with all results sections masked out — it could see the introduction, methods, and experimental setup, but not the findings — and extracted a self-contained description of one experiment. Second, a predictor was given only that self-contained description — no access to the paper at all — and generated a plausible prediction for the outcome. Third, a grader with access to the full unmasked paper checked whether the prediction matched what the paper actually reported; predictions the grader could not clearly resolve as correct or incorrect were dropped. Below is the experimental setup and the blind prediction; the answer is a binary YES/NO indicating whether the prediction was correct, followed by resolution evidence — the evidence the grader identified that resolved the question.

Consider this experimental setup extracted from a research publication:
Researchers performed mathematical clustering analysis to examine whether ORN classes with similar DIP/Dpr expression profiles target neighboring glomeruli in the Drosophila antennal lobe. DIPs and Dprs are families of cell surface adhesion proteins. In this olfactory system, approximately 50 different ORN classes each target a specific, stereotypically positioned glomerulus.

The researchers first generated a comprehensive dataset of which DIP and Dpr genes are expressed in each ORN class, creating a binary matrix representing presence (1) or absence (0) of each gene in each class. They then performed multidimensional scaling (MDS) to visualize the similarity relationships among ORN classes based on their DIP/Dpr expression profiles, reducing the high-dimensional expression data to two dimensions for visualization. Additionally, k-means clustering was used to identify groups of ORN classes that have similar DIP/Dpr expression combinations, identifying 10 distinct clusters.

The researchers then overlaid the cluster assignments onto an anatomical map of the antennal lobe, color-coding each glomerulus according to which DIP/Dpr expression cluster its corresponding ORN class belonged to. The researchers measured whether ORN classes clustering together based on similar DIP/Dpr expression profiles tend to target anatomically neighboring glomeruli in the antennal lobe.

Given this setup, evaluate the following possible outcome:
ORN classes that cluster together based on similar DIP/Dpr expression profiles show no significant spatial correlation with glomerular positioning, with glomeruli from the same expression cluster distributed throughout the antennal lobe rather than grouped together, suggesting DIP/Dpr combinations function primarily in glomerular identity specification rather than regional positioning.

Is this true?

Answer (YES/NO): NO